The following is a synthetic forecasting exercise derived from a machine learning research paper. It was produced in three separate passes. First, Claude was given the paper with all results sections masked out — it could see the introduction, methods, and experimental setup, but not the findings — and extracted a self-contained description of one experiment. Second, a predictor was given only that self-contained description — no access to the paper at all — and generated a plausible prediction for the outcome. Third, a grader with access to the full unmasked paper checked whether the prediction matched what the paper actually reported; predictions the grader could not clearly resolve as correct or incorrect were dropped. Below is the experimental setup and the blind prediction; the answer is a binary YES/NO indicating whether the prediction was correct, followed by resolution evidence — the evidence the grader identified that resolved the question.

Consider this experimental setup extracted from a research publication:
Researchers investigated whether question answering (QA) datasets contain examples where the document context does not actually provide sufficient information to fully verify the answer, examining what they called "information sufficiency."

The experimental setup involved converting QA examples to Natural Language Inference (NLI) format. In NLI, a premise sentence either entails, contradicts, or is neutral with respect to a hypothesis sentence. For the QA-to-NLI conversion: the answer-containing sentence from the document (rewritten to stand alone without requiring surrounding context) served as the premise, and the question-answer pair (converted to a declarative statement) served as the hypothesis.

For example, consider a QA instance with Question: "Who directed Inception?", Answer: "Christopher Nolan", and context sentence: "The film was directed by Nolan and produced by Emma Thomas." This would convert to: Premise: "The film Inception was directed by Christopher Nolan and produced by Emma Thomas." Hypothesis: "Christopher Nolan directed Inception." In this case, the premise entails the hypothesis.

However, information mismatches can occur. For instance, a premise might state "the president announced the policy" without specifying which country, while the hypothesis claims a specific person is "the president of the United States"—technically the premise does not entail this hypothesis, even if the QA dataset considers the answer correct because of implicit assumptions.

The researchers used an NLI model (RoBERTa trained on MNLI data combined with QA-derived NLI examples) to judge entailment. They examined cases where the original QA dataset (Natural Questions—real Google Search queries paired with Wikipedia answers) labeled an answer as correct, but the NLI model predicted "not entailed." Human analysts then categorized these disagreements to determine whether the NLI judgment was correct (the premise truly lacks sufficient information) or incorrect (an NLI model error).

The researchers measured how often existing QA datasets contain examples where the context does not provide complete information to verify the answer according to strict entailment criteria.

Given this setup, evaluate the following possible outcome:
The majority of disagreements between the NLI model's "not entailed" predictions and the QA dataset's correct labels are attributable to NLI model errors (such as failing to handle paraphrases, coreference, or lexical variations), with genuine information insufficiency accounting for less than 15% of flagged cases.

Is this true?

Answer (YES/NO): NO